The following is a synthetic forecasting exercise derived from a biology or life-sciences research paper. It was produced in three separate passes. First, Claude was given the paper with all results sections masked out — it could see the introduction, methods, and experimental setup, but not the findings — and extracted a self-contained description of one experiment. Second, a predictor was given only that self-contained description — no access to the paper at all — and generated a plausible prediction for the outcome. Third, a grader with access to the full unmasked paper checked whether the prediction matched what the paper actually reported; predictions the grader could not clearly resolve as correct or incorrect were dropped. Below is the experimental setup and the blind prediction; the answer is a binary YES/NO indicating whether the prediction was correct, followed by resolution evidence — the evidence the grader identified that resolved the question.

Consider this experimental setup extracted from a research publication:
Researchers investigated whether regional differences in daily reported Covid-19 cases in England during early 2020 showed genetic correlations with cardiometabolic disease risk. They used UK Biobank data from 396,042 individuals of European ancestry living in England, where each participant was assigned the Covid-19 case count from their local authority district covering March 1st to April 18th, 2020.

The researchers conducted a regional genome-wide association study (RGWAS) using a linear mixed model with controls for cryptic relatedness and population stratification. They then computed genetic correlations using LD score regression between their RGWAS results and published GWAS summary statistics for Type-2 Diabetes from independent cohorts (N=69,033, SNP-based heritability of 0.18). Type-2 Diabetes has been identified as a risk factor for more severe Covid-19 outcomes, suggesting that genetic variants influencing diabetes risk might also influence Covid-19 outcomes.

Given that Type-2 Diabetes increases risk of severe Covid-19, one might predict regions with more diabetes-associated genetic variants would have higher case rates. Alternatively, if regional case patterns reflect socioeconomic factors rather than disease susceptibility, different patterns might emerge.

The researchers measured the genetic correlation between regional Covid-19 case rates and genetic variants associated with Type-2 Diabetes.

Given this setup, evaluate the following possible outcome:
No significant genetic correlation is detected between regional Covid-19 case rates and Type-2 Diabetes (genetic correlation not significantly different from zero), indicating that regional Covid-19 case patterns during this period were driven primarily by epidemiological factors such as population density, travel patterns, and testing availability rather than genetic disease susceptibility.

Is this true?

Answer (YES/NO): YES